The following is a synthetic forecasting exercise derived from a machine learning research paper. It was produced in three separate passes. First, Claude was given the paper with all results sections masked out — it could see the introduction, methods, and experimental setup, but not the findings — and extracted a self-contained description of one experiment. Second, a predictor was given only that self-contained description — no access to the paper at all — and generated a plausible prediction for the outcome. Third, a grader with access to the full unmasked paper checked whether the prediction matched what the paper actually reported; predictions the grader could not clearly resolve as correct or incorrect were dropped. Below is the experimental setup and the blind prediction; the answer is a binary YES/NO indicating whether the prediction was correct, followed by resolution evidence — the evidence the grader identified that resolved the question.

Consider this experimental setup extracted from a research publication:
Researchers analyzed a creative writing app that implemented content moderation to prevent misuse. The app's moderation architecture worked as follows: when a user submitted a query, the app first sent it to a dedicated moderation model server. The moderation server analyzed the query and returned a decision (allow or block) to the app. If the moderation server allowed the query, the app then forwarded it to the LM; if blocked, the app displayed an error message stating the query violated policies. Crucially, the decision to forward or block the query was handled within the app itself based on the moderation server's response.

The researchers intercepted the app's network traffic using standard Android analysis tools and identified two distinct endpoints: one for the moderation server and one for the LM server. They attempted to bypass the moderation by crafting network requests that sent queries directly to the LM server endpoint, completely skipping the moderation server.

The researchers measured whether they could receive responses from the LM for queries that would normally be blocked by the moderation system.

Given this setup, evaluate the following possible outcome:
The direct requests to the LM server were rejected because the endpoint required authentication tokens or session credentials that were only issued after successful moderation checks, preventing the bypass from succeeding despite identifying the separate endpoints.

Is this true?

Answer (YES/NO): NO